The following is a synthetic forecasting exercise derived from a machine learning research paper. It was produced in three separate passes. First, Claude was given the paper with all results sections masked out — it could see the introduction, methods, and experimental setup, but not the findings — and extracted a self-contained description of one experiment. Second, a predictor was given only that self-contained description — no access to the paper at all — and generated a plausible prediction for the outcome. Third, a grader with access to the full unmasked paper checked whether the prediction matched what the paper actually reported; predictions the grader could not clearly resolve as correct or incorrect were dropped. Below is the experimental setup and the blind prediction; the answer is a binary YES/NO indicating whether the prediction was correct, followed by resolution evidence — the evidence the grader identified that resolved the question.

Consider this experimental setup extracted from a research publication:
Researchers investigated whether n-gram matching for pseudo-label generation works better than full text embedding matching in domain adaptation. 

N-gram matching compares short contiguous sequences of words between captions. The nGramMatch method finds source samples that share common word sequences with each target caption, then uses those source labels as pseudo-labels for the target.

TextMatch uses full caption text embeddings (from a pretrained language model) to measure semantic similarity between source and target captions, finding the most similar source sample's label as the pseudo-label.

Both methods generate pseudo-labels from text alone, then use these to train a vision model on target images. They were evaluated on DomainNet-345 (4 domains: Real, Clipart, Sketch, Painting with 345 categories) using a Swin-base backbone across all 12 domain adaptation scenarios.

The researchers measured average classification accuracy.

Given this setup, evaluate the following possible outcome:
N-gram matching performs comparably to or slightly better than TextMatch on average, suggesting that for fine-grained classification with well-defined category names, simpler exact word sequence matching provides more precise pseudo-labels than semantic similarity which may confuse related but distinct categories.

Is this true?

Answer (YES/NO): NO